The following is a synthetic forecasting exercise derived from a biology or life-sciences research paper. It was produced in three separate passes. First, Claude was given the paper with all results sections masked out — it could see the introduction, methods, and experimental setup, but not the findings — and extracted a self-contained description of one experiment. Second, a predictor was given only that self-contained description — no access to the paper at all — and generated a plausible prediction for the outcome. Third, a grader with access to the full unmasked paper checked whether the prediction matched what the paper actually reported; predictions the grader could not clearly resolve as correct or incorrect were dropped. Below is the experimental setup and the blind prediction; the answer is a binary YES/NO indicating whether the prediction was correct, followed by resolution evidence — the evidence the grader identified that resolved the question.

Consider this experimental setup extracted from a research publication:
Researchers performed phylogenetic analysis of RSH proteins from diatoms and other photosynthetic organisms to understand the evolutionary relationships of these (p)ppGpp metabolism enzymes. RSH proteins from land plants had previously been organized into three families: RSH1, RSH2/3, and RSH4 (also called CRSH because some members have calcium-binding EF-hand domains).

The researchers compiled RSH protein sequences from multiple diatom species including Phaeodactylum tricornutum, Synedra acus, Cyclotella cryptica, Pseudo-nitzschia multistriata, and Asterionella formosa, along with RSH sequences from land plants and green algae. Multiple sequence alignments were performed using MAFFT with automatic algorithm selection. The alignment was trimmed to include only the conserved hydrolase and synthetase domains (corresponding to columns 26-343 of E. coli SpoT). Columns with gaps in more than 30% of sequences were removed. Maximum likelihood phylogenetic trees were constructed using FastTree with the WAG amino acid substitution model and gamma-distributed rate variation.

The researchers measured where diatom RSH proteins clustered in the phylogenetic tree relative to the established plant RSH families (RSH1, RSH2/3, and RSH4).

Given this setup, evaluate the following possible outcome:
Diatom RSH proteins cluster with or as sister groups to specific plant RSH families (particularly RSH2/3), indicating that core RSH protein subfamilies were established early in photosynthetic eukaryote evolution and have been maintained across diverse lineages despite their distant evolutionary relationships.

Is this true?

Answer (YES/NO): NO